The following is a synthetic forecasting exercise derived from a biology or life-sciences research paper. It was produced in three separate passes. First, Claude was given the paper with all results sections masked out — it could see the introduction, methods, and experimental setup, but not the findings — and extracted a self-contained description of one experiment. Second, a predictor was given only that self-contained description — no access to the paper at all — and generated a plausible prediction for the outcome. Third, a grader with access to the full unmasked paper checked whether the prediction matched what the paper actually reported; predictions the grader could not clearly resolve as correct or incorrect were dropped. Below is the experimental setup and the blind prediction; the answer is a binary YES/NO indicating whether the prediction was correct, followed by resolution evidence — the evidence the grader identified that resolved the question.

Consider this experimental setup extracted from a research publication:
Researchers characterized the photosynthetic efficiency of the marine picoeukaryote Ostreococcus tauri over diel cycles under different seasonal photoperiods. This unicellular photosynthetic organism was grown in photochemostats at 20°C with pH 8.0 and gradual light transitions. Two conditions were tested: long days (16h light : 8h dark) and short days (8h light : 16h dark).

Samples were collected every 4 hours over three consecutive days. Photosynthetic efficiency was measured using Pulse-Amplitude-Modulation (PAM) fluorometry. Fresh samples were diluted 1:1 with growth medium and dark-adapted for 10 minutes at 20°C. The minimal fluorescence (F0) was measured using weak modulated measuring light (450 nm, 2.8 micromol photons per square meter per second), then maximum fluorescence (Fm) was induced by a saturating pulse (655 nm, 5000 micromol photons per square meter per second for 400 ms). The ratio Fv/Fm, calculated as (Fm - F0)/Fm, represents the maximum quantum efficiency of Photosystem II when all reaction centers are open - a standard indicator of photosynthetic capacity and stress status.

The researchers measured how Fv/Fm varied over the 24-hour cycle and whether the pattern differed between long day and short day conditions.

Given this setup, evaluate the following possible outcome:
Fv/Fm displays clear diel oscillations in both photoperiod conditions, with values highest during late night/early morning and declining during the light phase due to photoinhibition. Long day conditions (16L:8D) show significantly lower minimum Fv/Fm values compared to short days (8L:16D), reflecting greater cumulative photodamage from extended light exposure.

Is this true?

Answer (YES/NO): NO